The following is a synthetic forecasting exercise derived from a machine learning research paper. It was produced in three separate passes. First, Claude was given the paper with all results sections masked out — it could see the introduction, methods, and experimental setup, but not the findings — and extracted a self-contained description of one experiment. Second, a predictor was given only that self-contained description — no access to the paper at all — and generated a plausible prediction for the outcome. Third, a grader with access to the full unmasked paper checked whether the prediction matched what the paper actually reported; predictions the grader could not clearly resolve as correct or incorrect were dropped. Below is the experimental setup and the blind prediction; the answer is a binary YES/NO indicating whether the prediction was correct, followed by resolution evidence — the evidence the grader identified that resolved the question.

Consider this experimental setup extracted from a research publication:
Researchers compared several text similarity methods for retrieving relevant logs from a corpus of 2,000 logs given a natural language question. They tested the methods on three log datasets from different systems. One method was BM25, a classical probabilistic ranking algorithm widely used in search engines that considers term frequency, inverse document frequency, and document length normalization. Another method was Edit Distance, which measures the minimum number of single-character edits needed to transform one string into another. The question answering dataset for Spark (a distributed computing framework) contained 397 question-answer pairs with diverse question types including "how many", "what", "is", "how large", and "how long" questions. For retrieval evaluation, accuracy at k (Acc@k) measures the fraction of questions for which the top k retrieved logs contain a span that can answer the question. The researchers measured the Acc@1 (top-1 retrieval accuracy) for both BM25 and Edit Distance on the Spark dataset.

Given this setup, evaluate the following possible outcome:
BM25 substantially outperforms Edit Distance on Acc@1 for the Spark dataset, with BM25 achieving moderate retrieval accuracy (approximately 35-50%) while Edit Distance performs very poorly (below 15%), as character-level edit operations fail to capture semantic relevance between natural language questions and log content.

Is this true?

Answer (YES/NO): NO